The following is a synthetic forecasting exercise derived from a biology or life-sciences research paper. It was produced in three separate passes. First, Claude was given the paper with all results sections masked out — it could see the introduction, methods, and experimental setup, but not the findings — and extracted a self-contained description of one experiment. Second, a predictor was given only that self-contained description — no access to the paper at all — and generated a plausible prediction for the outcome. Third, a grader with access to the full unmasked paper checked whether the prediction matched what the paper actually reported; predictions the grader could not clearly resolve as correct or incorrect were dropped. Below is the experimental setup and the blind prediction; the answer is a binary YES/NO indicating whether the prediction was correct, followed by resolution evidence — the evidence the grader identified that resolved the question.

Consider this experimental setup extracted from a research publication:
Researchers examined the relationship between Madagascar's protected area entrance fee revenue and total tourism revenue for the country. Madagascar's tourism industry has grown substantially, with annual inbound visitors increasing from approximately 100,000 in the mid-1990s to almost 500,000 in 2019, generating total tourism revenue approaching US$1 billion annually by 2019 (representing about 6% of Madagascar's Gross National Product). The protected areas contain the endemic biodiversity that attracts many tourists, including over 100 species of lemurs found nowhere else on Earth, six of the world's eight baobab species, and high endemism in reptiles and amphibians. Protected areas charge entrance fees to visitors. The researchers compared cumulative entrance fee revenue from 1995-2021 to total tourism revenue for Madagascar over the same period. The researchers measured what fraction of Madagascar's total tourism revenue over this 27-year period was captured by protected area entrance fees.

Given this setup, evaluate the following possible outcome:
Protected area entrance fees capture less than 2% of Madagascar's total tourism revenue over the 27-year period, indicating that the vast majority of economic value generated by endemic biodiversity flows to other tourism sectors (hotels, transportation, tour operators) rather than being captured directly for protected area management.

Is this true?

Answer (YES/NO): NO